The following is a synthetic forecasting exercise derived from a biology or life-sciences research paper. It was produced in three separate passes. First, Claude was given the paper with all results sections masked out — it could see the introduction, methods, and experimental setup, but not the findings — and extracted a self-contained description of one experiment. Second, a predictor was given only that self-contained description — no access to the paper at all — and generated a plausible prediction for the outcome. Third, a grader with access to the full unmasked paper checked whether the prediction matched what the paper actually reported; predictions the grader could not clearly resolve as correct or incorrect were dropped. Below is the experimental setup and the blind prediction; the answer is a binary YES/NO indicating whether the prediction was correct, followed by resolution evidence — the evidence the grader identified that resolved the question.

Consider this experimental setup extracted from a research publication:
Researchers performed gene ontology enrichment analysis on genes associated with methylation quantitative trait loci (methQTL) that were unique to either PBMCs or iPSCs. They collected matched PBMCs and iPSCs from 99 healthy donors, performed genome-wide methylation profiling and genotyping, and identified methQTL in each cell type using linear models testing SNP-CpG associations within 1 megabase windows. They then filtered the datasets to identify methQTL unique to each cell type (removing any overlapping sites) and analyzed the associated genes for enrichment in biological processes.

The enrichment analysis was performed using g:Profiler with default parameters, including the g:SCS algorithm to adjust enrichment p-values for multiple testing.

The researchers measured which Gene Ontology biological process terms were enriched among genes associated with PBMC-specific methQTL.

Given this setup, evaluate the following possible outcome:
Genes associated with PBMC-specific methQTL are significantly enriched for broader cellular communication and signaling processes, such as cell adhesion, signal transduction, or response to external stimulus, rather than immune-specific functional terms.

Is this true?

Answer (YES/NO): NO